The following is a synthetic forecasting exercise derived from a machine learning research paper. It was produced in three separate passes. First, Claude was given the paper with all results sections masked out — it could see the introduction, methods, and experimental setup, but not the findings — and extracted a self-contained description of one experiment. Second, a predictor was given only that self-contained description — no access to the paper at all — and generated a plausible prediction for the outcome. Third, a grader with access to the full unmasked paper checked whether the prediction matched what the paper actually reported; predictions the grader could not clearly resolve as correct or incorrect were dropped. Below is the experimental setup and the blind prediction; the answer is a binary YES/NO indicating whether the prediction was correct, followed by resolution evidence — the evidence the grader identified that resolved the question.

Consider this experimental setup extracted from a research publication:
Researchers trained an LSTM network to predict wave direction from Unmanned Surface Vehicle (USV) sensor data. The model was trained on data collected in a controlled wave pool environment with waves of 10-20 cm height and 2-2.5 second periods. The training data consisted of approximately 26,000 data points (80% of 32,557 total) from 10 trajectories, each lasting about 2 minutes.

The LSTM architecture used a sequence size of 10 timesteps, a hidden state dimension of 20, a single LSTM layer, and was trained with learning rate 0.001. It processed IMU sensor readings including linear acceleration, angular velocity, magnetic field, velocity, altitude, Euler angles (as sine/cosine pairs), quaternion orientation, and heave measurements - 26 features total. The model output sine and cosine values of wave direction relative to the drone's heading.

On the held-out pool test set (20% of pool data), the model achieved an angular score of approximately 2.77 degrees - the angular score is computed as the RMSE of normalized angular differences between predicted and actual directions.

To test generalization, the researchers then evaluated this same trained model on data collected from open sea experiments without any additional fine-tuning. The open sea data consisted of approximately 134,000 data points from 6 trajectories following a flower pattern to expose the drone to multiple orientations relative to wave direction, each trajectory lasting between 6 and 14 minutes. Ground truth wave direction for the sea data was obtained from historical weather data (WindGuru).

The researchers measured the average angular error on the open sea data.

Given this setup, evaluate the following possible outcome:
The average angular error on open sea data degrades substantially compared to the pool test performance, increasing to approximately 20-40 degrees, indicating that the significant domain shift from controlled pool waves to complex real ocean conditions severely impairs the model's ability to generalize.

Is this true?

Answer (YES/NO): YES